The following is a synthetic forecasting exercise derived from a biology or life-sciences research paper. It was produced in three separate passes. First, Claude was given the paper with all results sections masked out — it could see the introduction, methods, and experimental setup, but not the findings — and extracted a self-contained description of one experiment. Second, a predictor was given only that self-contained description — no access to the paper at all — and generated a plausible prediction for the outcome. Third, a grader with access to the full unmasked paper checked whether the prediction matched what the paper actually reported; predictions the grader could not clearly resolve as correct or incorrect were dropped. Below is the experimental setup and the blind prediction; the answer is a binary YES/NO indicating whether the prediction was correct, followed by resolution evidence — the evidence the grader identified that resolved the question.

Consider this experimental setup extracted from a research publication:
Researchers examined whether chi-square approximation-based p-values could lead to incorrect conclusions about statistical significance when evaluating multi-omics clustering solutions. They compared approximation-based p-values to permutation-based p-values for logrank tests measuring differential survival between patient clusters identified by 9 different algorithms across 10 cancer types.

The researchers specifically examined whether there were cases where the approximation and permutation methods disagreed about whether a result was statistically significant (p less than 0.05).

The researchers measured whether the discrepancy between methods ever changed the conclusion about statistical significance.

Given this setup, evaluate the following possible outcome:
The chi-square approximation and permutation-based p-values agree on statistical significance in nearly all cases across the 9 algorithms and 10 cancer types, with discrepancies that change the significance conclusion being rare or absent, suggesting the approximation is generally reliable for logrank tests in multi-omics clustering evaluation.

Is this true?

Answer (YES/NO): NO